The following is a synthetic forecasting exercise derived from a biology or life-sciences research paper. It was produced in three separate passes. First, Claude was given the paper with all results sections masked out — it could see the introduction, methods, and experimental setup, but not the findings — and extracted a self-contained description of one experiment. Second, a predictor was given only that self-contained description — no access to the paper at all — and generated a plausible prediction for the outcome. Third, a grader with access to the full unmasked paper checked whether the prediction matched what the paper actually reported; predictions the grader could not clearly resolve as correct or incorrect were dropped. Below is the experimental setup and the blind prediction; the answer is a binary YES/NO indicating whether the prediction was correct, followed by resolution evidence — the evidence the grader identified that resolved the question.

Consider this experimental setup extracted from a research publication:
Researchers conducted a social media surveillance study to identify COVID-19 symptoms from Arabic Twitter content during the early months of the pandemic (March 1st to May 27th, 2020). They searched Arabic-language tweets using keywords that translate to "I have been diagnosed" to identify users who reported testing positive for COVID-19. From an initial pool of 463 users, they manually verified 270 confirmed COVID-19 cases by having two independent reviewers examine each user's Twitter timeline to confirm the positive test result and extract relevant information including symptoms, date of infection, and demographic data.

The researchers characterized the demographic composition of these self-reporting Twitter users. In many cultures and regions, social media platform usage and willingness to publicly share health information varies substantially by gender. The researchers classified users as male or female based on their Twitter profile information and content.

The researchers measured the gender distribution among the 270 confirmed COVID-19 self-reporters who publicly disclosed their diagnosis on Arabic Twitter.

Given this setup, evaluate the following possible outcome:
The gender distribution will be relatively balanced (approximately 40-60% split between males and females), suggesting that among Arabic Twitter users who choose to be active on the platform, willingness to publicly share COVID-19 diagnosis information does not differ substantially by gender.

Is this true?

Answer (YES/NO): NO